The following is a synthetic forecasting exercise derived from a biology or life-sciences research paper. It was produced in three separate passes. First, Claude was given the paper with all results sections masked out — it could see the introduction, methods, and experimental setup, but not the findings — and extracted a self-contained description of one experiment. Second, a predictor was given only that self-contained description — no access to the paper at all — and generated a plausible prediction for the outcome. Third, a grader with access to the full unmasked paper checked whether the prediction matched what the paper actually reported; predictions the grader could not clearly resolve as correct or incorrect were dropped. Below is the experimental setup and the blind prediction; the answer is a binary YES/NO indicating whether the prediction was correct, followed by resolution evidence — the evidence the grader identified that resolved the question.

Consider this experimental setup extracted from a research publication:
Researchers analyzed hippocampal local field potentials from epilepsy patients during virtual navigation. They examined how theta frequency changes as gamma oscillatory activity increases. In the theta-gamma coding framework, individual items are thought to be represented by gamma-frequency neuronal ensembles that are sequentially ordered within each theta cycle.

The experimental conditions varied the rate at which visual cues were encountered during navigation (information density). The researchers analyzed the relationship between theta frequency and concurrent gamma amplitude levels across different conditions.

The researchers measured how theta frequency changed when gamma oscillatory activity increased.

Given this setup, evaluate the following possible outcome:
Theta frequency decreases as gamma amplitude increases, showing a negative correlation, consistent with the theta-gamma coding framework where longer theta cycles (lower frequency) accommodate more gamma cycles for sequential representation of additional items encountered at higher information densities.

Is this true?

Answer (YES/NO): NO